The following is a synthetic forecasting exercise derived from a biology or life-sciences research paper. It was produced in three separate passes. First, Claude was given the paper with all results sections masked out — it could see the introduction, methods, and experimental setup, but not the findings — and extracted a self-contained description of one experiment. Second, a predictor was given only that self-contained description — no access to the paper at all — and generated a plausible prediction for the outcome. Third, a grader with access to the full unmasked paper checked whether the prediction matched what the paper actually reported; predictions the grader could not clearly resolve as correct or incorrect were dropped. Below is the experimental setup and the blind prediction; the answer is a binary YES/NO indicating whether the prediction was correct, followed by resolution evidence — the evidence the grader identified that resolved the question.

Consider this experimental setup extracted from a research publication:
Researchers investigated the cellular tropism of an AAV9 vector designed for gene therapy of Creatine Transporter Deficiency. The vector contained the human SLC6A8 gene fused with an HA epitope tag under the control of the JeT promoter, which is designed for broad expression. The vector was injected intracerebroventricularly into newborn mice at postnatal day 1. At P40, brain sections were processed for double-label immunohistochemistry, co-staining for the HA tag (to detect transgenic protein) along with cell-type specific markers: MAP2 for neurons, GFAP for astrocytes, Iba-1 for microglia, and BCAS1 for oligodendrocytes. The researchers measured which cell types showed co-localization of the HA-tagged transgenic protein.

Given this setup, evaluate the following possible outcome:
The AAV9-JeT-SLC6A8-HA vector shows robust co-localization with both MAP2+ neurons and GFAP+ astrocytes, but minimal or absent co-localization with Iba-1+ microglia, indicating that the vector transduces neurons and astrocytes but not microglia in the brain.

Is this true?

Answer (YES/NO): NO